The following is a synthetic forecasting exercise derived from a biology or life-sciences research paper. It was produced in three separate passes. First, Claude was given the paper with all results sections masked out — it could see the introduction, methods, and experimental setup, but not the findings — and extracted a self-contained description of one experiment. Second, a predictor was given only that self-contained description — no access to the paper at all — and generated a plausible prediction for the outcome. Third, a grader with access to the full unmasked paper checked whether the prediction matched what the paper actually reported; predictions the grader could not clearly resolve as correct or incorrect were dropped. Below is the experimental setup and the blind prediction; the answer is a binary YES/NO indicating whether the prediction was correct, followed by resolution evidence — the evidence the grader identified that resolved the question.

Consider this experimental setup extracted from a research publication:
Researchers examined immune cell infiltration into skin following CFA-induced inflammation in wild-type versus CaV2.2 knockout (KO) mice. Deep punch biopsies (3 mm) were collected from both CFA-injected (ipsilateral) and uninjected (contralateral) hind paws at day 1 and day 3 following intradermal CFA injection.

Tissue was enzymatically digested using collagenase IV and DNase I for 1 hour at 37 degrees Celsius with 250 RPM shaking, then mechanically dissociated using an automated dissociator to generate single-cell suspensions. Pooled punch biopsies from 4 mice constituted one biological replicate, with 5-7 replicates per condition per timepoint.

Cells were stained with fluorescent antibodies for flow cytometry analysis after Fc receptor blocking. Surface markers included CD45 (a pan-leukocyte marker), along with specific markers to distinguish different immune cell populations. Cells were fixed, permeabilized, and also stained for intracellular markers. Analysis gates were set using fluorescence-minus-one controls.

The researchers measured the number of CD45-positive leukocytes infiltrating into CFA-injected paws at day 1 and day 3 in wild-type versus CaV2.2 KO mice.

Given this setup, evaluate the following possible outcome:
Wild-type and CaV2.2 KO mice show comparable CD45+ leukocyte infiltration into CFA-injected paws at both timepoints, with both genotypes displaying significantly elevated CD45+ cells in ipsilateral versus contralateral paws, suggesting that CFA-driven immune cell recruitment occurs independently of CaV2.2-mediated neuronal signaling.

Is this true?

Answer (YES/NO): YES